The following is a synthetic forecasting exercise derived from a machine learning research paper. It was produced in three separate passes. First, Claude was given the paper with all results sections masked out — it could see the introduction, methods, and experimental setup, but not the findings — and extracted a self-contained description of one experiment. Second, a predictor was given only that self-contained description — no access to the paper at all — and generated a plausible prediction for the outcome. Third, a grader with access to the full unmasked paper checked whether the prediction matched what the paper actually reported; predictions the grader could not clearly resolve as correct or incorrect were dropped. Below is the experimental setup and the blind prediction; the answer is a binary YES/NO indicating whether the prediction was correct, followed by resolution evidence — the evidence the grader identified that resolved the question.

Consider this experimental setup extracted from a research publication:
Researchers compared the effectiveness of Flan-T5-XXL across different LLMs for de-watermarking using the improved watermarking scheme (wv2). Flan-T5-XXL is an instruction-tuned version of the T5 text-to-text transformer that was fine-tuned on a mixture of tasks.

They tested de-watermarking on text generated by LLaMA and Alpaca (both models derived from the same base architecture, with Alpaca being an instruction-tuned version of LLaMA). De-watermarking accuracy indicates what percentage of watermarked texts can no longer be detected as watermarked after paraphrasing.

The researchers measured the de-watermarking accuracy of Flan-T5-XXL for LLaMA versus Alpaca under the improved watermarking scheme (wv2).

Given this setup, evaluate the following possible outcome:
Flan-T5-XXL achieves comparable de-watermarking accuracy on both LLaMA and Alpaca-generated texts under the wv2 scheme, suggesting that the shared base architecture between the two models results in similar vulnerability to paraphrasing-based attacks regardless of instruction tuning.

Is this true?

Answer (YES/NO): NO